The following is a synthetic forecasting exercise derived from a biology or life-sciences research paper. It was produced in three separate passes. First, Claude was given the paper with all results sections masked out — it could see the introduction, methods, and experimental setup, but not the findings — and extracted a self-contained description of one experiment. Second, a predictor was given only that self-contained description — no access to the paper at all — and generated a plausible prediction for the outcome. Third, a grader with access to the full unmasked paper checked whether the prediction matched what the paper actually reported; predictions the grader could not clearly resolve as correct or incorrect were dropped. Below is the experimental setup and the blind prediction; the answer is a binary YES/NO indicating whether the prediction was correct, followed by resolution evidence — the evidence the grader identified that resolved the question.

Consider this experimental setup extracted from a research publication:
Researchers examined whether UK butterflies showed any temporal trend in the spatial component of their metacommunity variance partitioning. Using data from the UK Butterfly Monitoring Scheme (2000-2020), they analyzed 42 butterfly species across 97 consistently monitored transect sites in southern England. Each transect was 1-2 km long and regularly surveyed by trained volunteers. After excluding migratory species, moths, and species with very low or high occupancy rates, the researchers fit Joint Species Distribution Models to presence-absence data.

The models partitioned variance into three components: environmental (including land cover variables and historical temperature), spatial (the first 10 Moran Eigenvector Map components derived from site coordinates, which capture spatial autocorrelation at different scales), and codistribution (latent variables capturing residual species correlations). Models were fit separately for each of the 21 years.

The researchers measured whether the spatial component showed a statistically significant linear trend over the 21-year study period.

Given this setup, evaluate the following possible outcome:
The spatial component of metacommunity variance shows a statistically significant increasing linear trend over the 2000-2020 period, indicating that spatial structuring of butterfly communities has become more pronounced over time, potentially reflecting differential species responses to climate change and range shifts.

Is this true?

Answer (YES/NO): NO